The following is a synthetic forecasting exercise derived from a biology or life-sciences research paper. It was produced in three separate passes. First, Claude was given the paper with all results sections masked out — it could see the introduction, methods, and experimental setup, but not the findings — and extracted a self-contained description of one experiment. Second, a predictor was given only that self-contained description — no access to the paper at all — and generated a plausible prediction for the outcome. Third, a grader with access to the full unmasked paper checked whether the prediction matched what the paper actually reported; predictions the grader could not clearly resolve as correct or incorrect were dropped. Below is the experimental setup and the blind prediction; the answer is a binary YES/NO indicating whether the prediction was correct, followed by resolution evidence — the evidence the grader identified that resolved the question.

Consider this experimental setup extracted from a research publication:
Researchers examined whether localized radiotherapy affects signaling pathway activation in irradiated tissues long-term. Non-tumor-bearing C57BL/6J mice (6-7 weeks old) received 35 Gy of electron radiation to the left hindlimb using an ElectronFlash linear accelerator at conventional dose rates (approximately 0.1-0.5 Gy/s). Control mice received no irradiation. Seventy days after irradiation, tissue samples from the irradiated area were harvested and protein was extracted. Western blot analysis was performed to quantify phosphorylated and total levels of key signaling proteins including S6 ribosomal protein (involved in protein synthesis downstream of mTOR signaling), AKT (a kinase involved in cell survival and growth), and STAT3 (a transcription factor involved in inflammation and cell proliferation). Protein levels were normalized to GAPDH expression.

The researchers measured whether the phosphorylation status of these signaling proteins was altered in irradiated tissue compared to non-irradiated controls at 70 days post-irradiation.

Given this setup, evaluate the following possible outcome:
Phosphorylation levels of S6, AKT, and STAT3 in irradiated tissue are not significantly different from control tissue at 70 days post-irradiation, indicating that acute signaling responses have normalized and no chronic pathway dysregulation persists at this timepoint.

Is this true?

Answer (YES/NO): NO